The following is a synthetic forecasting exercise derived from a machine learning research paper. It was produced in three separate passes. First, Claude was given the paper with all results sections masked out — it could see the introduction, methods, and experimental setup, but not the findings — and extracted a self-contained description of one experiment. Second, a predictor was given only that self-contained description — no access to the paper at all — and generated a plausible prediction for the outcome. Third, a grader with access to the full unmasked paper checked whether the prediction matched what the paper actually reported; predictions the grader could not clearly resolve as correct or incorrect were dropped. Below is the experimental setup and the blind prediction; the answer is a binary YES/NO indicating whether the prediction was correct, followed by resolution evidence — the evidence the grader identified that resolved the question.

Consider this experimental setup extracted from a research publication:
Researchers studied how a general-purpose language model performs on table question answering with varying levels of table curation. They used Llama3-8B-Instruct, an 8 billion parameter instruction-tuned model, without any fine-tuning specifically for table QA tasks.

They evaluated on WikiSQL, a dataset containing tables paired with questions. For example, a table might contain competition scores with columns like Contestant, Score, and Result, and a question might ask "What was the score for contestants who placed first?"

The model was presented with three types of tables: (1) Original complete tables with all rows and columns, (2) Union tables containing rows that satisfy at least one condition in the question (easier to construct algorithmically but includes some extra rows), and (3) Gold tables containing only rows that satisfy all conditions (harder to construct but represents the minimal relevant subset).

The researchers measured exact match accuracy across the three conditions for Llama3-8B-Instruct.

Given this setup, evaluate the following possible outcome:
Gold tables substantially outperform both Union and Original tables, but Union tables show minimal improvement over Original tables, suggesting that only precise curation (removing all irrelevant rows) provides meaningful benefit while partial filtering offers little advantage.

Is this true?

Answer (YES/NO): NO